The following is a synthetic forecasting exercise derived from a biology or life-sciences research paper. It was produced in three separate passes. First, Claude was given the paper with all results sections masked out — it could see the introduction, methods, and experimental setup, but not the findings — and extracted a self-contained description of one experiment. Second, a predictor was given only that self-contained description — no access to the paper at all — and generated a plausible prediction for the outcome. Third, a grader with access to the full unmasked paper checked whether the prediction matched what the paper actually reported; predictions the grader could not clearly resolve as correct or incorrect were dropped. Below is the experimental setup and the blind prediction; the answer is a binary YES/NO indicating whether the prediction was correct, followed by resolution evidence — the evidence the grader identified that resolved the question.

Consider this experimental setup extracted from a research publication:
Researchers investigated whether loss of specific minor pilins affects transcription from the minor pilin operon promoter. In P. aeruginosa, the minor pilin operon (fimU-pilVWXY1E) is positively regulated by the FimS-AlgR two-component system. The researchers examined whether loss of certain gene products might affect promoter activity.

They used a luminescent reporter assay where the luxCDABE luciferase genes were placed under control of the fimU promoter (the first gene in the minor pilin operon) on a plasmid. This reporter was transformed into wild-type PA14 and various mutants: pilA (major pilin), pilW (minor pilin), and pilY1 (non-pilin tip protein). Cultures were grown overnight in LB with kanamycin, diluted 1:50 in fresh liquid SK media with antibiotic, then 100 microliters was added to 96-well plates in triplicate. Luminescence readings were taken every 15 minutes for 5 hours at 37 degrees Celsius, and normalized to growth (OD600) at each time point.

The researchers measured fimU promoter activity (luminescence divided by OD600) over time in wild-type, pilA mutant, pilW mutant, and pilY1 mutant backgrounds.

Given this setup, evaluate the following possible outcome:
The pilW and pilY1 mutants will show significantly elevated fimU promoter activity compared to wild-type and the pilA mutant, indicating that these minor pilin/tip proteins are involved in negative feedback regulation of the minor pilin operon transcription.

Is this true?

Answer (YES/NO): YES